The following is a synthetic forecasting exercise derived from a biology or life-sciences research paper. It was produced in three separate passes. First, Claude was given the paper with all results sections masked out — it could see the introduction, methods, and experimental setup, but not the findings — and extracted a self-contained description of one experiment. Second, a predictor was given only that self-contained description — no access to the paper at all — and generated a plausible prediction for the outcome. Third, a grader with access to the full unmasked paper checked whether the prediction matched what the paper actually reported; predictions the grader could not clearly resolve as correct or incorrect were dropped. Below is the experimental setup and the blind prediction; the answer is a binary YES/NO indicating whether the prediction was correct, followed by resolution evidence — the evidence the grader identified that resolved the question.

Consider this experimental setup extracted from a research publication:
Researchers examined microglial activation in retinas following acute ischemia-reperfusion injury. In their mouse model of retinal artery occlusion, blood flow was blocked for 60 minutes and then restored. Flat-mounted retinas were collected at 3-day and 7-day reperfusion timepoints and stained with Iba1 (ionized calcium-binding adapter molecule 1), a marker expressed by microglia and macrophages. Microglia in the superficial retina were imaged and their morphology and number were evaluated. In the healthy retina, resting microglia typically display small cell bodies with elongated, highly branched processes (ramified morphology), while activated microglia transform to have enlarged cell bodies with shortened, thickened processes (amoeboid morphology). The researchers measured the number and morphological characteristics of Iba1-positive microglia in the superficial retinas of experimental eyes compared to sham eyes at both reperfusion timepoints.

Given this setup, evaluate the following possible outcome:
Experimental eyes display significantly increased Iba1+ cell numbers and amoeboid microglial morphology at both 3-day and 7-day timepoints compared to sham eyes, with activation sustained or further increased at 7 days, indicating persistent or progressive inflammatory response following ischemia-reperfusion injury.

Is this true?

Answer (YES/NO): YES